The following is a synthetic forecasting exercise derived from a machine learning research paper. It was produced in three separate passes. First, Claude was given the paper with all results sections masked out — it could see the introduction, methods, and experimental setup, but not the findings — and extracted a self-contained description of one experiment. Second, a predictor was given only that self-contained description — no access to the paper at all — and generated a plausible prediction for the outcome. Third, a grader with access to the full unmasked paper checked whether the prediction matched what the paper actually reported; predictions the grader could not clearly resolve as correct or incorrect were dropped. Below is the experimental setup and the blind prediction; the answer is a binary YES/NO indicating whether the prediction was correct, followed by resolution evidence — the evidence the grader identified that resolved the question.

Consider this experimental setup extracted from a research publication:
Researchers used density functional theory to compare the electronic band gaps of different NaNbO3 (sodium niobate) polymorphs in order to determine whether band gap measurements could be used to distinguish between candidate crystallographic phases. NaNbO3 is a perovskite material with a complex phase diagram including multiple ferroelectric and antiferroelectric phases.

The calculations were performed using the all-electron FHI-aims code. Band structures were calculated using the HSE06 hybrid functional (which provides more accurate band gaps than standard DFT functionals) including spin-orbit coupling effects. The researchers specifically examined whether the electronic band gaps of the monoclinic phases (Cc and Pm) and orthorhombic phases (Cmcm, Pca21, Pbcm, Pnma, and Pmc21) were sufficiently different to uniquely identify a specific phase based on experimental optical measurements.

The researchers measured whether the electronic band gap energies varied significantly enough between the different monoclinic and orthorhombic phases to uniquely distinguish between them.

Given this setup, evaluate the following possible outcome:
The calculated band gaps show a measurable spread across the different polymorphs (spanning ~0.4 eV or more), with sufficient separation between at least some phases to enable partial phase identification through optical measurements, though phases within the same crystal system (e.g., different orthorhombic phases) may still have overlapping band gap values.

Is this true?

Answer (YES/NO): YES